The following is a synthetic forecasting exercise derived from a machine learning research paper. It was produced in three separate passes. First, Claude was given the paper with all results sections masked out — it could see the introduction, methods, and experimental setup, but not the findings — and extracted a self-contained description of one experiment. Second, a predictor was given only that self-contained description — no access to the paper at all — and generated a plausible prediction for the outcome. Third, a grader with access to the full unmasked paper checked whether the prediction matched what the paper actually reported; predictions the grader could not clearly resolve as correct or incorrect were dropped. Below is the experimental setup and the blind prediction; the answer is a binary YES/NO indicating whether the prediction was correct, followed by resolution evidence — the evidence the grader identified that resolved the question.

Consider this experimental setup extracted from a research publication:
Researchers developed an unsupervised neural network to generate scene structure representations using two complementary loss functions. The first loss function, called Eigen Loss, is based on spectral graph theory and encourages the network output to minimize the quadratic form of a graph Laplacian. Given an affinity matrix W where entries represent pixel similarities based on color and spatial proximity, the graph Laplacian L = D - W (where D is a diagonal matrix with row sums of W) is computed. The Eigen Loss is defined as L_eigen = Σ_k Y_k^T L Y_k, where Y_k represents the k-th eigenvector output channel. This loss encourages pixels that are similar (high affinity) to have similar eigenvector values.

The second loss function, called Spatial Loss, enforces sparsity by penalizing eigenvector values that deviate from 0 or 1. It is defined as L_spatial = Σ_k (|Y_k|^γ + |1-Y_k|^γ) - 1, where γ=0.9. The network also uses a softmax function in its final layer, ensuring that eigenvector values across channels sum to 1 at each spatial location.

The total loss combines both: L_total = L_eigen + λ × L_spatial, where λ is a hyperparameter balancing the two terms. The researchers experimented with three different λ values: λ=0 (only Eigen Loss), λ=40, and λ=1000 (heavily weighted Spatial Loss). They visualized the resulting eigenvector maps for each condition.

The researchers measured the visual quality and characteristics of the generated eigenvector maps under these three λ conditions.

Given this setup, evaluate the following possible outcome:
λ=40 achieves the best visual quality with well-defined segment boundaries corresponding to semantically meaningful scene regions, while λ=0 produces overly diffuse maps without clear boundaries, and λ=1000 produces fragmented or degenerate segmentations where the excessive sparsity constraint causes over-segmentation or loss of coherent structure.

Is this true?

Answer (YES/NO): YES